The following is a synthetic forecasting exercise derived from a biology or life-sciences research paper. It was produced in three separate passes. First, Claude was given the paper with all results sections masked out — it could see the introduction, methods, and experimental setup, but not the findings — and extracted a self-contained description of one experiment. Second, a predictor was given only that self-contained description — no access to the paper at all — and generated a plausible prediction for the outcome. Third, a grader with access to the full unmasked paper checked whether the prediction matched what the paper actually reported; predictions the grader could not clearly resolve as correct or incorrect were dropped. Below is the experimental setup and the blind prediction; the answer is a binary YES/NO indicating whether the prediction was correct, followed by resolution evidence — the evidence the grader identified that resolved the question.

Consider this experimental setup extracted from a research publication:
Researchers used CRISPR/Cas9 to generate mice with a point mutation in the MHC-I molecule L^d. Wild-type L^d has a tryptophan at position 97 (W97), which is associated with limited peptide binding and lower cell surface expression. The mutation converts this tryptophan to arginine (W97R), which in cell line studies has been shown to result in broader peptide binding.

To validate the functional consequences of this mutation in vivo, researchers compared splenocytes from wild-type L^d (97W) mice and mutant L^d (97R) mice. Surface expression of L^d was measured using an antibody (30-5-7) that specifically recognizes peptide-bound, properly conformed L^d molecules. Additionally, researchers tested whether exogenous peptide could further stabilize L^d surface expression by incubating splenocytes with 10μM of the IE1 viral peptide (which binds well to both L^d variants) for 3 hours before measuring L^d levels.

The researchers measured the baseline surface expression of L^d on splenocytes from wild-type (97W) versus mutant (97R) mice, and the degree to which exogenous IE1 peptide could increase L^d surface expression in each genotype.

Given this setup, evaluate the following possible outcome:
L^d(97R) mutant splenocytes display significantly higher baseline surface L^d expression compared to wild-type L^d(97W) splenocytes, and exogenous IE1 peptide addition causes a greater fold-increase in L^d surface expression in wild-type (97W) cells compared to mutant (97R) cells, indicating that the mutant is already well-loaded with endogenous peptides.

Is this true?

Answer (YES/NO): YES